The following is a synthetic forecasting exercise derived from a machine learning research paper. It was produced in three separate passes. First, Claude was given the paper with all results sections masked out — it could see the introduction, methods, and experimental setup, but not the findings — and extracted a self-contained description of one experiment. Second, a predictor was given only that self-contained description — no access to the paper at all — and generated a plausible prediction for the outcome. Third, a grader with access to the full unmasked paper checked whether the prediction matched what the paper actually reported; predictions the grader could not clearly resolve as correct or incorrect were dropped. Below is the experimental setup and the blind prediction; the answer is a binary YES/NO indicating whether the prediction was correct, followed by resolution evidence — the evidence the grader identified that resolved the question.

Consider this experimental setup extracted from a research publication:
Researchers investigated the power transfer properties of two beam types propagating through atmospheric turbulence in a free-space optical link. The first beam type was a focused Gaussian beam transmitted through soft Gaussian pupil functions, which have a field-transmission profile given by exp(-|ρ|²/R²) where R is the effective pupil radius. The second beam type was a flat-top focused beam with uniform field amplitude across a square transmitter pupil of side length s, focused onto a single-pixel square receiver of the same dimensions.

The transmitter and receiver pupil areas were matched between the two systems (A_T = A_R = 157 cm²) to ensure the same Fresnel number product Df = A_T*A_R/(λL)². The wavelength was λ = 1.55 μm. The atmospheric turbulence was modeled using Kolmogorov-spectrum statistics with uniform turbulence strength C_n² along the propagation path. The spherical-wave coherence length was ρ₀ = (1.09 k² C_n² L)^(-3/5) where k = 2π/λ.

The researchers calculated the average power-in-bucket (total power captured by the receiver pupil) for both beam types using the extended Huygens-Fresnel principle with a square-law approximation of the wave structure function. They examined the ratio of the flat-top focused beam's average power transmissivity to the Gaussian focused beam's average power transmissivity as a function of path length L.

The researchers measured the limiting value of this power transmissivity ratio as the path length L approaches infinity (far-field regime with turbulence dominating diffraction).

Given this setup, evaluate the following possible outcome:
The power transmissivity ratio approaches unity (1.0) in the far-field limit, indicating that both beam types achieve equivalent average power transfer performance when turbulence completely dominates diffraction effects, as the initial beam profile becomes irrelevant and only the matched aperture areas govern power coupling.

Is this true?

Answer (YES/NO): NO